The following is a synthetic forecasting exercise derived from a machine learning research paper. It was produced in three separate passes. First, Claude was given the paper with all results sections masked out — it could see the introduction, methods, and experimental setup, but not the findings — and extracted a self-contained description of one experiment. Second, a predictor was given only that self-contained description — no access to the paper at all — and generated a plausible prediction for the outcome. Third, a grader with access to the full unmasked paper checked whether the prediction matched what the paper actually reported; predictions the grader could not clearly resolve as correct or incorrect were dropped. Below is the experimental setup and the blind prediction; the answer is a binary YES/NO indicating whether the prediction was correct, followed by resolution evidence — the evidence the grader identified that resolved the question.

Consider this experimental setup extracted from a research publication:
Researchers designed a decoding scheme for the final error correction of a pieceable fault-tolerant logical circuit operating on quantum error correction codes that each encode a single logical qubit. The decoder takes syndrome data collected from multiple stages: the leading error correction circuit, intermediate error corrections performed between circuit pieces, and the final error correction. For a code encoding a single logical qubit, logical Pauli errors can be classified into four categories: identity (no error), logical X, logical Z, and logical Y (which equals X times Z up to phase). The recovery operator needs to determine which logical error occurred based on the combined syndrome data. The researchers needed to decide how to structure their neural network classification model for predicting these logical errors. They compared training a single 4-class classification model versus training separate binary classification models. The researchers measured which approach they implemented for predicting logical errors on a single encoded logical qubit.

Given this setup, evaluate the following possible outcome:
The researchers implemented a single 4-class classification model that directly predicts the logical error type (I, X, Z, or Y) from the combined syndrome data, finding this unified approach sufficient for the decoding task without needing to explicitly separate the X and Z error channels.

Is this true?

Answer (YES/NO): NO